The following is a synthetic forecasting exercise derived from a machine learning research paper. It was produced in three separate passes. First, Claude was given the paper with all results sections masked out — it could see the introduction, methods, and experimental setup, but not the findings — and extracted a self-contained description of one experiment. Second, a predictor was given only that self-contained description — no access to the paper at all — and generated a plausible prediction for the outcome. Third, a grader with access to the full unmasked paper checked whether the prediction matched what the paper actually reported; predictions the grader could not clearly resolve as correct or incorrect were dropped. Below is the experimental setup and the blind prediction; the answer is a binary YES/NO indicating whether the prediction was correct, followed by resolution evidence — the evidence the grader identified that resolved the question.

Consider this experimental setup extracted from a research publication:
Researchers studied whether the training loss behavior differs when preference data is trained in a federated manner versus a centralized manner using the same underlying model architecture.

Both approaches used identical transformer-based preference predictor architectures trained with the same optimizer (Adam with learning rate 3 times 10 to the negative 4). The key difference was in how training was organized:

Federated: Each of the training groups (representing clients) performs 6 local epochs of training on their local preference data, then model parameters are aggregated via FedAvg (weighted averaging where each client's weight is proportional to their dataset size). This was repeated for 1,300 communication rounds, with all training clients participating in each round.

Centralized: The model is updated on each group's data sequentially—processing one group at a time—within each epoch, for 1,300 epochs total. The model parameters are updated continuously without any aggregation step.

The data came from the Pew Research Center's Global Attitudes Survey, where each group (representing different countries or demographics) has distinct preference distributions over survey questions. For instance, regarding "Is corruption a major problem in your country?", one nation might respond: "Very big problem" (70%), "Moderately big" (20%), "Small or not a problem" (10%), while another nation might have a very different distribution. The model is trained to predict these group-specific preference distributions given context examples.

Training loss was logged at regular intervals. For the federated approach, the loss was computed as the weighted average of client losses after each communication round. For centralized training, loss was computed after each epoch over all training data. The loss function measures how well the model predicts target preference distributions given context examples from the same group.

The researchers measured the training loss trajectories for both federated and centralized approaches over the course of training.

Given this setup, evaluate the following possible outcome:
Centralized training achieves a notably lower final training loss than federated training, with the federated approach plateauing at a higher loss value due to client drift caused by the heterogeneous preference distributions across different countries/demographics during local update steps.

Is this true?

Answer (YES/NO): NO